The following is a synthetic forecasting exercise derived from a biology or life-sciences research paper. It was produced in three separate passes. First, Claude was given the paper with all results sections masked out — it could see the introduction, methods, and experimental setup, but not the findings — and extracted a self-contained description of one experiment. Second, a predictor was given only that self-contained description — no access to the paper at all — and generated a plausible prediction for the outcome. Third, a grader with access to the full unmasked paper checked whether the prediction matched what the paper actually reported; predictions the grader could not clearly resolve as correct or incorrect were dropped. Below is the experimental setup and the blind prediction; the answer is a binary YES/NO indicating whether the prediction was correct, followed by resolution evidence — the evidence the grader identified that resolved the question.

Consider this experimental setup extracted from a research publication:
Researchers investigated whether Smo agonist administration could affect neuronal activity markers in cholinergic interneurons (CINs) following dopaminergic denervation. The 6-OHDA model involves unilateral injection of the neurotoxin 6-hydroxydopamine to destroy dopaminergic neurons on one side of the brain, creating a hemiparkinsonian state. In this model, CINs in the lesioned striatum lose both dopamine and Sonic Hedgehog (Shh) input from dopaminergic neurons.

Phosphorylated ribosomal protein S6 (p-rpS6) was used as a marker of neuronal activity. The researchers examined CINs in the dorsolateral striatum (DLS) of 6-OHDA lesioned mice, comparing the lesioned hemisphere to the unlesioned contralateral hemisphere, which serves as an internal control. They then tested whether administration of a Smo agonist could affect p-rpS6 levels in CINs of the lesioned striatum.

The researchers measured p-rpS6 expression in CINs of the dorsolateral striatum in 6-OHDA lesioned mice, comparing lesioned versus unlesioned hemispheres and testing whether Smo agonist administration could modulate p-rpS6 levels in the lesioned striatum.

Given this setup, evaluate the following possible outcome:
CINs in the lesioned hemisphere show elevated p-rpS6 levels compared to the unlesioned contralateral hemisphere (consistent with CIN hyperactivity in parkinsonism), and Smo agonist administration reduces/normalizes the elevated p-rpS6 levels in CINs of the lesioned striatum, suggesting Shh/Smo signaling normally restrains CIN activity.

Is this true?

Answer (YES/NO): NO